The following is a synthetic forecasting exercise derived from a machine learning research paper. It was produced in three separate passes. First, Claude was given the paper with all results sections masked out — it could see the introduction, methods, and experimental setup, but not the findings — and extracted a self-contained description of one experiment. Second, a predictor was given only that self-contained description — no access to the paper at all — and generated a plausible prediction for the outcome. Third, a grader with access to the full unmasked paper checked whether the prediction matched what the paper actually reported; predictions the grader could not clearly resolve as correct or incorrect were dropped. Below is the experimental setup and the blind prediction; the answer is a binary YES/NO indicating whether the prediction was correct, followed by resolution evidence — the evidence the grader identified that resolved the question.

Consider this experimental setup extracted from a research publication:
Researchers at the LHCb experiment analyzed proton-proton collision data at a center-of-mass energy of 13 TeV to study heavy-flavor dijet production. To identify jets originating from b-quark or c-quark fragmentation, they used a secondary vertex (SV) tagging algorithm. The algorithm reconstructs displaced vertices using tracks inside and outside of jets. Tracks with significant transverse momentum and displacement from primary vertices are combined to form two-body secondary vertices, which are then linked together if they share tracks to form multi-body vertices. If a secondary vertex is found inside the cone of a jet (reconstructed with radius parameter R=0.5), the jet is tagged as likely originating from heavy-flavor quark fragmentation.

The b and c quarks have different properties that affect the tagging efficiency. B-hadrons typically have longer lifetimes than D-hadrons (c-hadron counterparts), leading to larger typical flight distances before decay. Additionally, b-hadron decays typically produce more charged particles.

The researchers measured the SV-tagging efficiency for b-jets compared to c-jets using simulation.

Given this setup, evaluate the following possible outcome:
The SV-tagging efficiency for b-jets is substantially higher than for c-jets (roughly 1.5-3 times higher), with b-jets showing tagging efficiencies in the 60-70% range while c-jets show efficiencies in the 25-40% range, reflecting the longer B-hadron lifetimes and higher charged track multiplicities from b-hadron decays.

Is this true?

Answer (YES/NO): NO